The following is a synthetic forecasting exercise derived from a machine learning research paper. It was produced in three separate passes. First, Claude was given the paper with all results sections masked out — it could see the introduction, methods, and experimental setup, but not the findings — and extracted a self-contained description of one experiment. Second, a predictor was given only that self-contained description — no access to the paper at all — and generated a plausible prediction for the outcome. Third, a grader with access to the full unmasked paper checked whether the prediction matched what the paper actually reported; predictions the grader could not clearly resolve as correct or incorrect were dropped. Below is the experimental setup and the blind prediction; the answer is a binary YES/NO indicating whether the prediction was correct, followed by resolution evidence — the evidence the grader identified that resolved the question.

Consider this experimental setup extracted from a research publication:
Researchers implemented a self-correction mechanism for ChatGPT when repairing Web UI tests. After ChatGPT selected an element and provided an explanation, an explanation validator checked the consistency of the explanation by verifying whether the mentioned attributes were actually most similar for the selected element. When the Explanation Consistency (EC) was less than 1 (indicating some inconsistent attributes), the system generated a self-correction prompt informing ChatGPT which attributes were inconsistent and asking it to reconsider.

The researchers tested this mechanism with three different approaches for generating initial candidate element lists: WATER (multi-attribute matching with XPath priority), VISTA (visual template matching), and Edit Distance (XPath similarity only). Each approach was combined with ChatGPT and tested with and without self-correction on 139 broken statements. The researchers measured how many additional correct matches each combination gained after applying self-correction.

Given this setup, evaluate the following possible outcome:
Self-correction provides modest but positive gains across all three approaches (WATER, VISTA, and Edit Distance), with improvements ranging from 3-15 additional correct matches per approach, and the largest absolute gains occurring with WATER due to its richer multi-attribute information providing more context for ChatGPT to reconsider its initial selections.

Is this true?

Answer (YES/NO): NO